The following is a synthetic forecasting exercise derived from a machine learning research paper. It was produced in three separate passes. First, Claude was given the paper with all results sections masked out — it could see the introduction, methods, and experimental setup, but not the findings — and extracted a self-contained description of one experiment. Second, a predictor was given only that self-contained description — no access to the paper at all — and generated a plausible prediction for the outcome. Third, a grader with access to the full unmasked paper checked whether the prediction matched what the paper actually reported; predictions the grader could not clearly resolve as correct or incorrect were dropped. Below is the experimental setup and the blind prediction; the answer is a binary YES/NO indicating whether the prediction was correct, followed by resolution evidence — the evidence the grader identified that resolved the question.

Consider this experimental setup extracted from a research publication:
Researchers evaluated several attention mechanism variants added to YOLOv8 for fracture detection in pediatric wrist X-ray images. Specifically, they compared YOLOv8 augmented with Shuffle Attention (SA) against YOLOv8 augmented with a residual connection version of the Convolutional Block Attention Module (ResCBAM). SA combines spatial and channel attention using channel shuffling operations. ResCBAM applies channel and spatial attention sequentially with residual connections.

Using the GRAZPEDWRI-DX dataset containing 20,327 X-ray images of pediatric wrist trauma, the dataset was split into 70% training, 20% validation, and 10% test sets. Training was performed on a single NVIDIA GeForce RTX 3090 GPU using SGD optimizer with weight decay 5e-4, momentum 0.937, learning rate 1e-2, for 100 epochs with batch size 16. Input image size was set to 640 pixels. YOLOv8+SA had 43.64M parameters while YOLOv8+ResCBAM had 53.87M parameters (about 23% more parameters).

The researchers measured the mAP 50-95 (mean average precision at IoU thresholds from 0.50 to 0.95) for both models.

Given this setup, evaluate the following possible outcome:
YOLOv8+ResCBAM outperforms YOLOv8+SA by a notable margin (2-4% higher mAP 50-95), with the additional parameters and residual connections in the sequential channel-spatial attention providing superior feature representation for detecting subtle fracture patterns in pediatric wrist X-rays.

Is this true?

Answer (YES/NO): NO